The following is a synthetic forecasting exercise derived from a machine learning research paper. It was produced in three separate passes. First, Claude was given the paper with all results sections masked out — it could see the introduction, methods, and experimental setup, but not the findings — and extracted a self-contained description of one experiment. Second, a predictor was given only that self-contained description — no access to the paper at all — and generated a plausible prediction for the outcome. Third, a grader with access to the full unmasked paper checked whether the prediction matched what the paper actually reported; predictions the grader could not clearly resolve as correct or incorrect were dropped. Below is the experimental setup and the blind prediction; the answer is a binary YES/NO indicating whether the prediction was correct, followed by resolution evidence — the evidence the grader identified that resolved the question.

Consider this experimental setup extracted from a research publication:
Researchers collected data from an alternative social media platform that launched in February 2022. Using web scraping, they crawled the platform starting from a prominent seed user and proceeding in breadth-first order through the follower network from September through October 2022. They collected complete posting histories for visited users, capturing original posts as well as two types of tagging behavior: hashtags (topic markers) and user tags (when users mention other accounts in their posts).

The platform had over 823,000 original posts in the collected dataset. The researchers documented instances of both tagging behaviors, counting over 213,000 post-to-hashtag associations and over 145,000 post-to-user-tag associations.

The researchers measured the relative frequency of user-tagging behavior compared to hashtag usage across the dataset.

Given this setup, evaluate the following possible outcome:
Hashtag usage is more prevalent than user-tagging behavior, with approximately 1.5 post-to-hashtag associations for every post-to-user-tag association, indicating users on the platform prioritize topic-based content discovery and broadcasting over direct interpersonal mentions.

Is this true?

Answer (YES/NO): YES